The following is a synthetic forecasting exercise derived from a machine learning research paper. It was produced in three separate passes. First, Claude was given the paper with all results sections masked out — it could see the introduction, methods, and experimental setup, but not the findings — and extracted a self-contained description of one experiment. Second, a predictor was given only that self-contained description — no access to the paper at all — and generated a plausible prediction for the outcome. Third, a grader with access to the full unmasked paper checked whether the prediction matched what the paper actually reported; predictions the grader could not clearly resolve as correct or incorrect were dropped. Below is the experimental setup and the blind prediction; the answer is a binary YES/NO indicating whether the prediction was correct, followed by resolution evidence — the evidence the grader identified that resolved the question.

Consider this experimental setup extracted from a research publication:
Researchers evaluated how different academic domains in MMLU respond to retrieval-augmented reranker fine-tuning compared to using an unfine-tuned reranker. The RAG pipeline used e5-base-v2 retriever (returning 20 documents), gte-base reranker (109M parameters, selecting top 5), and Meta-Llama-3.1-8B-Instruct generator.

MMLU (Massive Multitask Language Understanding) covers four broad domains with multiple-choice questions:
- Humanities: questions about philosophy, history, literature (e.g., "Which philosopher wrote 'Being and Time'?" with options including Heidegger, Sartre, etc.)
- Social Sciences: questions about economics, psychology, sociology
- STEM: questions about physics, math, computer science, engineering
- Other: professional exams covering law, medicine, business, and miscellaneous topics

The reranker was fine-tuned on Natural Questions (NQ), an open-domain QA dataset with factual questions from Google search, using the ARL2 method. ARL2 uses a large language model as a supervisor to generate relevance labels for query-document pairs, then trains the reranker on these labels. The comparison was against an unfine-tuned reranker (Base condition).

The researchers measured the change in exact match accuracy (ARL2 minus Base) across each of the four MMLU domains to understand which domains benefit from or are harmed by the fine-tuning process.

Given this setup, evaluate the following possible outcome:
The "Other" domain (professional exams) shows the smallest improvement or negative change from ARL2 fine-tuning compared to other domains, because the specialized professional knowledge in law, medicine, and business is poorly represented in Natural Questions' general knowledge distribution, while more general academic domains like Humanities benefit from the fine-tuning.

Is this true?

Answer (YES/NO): NO